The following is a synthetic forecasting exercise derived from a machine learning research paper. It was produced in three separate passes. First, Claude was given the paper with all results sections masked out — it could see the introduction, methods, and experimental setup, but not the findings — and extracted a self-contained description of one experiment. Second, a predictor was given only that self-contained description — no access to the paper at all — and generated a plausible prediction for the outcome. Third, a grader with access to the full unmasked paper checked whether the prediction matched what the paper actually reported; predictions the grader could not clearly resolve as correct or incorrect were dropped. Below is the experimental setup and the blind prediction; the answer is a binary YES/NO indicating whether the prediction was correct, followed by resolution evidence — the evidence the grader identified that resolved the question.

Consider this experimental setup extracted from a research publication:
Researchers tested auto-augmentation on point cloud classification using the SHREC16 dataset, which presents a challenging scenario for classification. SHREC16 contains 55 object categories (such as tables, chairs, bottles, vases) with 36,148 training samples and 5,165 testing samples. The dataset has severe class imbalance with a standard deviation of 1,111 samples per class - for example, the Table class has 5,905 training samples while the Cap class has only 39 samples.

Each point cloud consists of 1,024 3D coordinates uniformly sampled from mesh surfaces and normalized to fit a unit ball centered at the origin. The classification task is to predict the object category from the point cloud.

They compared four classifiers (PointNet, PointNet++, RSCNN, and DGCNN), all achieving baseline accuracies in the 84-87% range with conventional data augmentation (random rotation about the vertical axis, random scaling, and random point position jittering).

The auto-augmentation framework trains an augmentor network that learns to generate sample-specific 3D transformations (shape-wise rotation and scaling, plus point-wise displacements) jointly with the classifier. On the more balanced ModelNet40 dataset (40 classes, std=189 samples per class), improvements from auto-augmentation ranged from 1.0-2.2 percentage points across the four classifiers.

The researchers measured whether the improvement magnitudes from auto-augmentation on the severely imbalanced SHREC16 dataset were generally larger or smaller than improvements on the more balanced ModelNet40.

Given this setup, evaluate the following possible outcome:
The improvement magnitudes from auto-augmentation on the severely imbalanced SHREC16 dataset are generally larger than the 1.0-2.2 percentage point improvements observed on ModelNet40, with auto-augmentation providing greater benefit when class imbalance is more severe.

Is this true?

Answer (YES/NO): YES